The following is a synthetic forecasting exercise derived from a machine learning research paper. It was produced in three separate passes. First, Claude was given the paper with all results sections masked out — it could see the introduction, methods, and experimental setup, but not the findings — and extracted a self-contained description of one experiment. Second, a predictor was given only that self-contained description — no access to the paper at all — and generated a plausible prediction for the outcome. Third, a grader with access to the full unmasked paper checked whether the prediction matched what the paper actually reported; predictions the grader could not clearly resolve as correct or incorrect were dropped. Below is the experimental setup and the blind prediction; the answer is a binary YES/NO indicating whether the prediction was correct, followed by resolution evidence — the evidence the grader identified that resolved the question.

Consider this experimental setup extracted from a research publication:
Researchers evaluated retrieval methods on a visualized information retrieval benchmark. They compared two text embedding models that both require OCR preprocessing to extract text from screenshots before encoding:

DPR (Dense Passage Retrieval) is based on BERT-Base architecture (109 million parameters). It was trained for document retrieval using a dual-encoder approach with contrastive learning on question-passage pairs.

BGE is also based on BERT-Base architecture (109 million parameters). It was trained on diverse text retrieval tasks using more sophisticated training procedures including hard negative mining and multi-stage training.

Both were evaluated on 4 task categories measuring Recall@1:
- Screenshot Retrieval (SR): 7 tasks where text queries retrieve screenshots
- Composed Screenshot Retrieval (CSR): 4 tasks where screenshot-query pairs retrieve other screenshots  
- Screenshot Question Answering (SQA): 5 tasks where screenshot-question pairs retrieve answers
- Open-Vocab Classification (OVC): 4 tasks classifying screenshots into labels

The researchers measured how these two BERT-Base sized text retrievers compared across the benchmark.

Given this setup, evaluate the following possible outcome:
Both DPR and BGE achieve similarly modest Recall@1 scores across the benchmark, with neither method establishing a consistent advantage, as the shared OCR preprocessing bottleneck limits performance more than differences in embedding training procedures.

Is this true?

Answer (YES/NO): NO